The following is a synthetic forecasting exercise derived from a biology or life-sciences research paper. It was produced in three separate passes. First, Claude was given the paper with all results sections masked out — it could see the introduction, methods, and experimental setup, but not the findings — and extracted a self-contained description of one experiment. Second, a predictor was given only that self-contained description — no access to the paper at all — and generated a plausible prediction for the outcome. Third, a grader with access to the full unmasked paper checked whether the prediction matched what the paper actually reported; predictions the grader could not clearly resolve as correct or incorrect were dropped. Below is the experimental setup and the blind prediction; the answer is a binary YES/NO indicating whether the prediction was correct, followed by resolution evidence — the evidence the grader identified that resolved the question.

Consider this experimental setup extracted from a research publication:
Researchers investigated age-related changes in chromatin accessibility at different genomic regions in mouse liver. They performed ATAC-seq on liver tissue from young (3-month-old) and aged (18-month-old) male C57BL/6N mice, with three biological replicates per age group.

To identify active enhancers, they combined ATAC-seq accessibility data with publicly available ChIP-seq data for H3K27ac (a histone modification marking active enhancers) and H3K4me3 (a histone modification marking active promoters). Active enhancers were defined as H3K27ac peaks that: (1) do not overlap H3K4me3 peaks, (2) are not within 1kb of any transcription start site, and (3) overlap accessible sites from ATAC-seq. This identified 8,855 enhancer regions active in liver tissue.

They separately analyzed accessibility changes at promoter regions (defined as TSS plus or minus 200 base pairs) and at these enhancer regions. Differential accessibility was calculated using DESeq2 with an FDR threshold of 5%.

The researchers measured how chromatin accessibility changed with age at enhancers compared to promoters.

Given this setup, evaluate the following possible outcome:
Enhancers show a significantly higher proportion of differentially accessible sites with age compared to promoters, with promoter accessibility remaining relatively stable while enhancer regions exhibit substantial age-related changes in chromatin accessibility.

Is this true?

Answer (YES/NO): NO